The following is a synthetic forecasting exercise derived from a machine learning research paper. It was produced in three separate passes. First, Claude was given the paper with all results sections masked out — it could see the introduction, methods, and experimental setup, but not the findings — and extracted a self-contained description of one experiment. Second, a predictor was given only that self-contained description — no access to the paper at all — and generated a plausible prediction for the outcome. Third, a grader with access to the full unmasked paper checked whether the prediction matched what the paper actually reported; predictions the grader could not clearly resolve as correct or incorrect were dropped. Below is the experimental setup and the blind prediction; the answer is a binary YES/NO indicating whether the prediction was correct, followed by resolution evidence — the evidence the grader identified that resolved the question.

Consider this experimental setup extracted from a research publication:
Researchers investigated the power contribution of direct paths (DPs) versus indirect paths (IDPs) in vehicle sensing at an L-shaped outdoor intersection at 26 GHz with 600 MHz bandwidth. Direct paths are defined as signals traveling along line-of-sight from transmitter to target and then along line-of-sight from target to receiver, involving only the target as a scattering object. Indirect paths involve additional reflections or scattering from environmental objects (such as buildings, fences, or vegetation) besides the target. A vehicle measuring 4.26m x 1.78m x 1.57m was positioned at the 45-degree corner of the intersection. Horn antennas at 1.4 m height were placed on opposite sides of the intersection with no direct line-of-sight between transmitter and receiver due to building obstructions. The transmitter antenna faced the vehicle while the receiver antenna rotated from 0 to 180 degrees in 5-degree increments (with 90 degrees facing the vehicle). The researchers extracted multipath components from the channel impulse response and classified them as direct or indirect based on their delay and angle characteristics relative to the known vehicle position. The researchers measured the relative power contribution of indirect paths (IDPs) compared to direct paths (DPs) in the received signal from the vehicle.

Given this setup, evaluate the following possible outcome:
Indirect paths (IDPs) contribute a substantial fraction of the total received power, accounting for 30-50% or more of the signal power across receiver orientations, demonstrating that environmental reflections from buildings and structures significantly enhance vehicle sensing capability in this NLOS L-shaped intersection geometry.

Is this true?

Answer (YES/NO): YES